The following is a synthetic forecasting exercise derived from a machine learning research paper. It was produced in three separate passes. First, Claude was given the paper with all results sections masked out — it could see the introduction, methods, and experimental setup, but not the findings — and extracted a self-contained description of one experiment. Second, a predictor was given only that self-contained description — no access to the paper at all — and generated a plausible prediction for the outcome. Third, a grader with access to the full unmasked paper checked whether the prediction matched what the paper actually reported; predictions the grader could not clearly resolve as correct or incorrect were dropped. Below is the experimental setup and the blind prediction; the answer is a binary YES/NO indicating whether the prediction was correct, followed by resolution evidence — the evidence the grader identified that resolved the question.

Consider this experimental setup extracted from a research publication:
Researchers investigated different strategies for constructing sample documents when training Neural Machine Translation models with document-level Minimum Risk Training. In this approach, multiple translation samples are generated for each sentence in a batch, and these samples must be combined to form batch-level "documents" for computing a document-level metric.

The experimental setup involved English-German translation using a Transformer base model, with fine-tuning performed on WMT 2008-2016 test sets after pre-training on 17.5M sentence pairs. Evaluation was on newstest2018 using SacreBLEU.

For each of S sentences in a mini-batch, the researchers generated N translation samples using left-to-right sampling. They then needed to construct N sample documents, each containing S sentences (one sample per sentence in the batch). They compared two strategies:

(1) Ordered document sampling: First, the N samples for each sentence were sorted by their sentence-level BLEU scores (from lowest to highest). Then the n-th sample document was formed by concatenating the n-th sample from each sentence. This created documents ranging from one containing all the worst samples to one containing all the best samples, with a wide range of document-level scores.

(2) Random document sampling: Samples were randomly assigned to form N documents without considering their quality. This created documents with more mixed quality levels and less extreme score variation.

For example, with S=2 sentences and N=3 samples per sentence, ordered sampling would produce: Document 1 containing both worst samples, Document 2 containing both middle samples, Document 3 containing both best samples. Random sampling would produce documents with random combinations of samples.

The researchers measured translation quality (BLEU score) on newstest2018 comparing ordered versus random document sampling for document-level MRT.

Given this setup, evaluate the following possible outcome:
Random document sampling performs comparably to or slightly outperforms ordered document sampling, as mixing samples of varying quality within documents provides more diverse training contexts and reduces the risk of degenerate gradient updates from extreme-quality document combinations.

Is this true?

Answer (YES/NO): NO